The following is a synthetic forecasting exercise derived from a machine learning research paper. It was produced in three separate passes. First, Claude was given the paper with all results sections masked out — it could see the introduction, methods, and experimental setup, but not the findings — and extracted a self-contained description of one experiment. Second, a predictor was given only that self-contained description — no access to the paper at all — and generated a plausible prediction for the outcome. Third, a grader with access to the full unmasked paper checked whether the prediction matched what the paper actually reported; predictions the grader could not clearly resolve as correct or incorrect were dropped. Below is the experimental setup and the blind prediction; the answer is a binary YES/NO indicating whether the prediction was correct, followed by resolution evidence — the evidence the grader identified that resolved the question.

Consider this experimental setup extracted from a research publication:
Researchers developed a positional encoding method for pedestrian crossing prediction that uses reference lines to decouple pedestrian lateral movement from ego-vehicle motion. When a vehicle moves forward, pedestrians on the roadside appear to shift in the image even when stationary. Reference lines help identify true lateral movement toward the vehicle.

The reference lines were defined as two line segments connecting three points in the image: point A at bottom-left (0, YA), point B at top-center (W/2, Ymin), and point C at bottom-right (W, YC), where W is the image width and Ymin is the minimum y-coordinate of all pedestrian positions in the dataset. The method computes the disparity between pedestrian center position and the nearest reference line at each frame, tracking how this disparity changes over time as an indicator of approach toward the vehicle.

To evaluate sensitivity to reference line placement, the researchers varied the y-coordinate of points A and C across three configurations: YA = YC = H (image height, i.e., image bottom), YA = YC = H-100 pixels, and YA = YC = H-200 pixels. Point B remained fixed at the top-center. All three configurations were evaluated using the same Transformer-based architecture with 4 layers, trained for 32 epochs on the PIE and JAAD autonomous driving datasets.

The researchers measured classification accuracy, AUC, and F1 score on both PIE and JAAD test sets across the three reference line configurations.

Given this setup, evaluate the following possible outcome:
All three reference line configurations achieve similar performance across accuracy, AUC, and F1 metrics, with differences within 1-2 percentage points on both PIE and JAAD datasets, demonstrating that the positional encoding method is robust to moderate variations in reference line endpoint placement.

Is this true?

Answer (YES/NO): YES